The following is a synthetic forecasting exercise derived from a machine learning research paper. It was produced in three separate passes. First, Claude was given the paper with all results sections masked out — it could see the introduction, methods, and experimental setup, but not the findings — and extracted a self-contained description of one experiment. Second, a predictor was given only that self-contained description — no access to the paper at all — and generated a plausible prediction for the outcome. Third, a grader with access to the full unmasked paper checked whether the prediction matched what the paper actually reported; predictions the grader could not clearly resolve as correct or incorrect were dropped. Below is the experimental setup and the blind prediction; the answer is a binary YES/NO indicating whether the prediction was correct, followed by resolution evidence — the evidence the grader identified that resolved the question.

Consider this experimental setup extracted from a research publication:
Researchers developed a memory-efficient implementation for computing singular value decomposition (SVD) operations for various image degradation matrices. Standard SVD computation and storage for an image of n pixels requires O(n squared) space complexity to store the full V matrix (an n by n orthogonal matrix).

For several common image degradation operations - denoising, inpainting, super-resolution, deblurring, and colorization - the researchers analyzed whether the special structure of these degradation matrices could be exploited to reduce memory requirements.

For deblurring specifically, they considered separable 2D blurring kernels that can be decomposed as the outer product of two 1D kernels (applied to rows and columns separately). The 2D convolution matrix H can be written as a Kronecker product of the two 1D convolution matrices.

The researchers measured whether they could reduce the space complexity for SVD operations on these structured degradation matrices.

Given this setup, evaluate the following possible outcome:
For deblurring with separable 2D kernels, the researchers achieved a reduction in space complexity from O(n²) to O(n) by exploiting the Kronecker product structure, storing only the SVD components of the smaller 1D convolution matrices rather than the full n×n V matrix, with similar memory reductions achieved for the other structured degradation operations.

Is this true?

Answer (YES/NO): YES